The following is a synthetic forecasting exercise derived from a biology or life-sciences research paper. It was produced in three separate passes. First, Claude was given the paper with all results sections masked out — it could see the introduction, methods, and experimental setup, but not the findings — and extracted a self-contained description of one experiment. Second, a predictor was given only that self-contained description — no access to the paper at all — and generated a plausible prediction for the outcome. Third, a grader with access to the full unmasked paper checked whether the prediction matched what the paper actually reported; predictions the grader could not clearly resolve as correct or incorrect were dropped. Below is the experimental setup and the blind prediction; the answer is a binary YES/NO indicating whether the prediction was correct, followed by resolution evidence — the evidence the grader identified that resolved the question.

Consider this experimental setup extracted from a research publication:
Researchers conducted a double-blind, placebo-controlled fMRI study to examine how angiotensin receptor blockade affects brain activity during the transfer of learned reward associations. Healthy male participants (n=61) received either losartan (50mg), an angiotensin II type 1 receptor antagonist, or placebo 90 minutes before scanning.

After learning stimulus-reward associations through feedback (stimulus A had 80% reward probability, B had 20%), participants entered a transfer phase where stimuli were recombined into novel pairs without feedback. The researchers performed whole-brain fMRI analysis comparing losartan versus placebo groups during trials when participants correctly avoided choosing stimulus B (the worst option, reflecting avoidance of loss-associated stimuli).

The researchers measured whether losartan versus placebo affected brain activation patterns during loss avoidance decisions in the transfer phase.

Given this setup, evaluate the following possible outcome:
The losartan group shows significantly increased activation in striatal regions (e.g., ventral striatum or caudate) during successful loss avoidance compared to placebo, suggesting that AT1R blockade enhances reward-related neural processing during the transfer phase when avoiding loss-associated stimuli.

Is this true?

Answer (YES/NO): NO